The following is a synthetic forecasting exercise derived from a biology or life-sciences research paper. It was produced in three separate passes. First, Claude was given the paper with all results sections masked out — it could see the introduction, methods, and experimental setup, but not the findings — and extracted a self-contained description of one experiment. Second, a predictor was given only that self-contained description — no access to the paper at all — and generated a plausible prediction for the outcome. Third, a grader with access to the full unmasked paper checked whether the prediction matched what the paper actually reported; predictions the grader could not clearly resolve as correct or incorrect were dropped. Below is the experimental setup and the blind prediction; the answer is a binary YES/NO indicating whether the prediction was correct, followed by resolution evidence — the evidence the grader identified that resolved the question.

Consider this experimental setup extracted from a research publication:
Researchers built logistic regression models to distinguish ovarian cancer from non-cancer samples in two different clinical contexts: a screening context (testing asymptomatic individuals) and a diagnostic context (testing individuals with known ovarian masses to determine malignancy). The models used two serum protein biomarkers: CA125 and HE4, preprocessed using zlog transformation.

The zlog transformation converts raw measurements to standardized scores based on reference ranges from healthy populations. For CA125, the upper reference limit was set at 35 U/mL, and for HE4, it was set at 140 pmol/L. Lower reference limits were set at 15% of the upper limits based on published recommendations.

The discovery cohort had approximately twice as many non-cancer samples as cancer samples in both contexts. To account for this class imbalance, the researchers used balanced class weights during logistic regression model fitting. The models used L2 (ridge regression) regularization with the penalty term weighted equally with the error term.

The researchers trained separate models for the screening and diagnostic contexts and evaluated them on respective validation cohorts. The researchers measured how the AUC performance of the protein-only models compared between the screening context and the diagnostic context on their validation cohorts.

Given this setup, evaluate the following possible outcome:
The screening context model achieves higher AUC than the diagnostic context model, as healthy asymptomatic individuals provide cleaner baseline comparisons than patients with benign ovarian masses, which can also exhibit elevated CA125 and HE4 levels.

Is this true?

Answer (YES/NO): YES